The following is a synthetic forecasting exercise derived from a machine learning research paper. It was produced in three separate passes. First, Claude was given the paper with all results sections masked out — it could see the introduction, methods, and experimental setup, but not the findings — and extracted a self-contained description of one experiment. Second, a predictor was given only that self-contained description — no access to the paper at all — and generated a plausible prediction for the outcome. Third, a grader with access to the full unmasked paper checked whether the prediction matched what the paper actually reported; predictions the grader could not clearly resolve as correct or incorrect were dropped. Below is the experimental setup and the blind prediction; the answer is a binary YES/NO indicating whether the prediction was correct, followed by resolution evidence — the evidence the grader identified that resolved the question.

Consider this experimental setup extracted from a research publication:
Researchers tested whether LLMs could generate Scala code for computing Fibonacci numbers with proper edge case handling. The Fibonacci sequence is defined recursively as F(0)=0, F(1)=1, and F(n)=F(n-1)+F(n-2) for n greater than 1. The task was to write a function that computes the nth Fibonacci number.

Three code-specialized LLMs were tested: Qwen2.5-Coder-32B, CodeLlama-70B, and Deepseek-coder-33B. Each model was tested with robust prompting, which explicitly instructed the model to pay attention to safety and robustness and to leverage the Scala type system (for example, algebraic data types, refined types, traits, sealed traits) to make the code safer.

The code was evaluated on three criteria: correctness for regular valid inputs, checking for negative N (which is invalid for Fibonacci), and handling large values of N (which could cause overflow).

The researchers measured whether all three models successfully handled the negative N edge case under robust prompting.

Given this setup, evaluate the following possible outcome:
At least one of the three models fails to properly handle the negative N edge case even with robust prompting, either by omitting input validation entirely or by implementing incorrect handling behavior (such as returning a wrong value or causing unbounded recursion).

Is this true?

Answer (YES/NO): YES